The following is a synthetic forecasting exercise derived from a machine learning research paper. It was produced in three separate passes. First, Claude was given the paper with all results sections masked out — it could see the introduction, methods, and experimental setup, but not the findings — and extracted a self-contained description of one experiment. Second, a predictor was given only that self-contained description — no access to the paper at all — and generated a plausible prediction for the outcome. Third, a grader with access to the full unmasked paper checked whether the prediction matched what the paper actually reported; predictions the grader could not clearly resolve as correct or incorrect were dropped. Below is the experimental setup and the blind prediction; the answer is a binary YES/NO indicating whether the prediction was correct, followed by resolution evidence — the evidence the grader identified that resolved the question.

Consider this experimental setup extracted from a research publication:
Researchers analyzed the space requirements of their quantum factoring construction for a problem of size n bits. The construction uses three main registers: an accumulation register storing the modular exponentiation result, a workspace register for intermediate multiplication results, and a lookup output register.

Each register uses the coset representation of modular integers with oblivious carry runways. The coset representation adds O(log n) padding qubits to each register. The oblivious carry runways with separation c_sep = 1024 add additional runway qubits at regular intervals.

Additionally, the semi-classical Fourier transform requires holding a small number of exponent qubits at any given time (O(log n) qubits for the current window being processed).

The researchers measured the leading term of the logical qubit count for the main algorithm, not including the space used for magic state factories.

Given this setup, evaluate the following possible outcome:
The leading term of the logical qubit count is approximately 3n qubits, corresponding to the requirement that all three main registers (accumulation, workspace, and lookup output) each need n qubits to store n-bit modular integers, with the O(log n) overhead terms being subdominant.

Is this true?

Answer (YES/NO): YES